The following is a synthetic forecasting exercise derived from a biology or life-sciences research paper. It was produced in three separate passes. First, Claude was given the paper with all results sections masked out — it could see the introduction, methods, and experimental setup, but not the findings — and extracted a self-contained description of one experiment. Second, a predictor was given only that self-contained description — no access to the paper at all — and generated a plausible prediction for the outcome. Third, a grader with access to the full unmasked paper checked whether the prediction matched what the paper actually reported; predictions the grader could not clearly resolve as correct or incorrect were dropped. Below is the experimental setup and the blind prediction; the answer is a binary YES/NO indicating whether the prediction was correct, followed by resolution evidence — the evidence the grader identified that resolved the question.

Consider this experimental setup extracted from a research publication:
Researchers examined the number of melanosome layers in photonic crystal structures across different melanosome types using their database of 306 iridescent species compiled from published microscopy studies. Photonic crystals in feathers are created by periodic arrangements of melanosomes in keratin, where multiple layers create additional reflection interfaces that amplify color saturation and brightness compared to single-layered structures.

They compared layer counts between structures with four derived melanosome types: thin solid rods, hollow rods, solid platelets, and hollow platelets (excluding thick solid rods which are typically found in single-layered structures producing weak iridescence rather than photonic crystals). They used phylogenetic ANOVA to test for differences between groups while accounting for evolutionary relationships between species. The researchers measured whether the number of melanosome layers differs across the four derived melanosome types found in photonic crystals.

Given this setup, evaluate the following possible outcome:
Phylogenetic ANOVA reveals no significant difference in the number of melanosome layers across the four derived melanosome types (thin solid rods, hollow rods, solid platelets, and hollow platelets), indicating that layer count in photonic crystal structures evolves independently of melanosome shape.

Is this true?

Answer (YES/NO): YES